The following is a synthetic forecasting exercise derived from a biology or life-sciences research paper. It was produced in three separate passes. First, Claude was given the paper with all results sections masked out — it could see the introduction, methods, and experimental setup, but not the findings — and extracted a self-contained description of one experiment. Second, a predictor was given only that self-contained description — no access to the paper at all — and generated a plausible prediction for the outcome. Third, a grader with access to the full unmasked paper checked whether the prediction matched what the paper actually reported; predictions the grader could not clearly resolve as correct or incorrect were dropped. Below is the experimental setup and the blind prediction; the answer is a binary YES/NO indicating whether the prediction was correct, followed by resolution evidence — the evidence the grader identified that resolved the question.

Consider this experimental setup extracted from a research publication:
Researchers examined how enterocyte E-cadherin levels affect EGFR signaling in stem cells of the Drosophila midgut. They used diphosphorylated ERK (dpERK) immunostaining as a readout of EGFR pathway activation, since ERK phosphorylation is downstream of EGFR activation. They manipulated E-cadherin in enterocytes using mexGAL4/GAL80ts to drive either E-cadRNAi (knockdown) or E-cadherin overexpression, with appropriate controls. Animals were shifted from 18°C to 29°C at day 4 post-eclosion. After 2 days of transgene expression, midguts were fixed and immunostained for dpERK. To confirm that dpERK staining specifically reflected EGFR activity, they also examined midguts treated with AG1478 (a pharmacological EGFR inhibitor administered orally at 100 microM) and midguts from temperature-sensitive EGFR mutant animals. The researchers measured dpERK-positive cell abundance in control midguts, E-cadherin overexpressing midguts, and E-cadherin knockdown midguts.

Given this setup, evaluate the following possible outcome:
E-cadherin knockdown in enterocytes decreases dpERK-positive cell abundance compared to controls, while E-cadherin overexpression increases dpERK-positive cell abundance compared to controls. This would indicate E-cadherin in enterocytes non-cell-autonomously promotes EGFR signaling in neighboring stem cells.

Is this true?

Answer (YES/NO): NO